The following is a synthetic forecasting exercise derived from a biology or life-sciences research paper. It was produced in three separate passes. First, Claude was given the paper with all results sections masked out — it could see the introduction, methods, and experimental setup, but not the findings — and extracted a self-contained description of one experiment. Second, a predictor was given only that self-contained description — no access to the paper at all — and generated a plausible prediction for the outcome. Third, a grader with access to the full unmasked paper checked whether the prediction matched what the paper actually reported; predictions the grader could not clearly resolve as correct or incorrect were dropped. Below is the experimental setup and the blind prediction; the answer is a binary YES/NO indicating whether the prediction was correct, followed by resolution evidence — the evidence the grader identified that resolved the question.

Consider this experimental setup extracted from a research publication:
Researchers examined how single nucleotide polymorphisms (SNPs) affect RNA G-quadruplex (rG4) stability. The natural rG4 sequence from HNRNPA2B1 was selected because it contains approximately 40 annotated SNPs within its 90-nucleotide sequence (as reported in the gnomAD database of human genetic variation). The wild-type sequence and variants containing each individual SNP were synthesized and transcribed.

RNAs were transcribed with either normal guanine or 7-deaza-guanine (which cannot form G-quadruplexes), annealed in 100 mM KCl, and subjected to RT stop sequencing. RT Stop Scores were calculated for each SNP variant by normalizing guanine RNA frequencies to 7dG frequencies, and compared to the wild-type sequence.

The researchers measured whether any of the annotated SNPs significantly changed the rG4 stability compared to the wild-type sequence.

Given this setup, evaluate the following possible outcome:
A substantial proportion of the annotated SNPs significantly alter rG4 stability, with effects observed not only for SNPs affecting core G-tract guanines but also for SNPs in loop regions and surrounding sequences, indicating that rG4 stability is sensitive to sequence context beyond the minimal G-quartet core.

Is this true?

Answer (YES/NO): NO